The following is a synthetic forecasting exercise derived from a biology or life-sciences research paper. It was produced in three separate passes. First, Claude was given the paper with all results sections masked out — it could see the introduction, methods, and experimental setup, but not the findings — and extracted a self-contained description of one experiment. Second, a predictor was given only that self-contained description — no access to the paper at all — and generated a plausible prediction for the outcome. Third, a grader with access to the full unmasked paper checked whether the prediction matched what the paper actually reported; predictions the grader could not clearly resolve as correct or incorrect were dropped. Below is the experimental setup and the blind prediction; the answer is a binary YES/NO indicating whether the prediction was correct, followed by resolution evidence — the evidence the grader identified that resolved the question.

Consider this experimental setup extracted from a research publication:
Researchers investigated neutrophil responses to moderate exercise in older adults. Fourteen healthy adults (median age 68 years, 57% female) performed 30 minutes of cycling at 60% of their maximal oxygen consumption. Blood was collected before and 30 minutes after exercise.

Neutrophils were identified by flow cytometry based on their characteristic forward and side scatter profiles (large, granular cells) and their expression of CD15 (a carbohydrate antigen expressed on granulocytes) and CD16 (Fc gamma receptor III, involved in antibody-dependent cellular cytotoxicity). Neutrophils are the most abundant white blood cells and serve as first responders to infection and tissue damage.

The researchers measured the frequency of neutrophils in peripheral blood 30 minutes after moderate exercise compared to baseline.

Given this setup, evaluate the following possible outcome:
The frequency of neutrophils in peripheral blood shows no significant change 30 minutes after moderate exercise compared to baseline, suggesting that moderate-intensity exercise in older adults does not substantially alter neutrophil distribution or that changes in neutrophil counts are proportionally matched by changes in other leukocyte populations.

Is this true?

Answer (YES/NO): YES